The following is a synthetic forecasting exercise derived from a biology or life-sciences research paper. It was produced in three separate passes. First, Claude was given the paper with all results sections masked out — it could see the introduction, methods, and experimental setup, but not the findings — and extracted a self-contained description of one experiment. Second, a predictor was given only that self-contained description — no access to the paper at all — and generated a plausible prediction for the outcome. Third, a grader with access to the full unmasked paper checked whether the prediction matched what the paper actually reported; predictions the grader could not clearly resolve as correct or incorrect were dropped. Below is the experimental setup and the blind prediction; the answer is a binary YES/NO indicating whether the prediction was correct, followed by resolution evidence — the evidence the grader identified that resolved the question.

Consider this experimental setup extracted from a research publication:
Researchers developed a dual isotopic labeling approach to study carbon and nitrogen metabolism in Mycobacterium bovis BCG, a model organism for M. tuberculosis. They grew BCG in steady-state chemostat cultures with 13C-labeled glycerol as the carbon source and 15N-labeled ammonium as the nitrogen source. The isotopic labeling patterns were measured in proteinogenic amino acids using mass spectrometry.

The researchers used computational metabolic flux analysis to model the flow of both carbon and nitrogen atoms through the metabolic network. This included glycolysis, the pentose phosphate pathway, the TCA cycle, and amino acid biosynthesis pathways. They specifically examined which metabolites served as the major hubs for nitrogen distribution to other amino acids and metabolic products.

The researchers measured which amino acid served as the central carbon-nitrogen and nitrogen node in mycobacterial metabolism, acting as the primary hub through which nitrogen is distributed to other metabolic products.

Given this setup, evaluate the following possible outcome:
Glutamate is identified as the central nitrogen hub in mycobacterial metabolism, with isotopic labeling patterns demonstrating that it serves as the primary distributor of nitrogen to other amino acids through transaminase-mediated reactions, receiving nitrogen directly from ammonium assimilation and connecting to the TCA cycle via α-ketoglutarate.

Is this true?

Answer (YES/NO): YES